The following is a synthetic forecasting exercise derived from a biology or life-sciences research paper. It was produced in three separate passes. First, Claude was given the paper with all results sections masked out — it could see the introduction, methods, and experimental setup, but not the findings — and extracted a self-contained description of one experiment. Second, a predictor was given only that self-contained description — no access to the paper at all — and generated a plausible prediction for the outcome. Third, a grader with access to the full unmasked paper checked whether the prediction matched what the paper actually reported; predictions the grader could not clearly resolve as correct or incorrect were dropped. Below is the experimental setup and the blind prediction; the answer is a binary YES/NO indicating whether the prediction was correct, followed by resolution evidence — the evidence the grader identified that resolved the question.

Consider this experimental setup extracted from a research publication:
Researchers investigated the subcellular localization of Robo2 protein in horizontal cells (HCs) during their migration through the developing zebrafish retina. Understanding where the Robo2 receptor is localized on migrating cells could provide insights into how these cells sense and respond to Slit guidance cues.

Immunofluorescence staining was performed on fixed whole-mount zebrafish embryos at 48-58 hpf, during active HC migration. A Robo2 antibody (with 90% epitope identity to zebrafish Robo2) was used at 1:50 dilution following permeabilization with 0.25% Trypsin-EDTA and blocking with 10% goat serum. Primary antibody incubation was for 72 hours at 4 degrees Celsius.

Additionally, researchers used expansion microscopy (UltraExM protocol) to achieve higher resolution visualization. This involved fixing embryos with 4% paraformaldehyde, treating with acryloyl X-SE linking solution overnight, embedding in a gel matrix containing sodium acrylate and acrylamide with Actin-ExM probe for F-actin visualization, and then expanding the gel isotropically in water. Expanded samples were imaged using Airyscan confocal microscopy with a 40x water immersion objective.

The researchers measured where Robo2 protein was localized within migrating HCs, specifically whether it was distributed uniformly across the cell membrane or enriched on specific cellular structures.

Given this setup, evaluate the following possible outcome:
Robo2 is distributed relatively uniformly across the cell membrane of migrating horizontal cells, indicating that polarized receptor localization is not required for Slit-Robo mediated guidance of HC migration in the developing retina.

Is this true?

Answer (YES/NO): NO